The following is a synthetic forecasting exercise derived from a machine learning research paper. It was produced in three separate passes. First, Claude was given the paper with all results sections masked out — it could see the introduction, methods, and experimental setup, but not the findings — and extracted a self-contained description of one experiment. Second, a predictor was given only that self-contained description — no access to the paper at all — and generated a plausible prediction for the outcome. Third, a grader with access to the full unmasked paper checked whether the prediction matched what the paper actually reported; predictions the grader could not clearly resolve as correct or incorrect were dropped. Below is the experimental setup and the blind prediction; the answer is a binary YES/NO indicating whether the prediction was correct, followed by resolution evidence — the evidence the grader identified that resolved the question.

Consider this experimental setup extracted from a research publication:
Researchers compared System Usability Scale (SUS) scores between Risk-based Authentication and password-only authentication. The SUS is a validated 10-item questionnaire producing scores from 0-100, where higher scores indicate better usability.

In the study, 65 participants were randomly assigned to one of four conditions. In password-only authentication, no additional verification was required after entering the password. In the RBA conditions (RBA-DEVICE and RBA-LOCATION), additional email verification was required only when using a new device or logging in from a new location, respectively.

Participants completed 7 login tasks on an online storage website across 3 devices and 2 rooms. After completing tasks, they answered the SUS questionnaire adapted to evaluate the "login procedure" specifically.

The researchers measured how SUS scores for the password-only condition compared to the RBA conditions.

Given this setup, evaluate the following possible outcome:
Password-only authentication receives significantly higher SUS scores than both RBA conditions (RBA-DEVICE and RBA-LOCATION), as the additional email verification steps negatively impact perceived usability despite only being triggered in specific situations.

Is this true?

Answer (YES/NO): NO